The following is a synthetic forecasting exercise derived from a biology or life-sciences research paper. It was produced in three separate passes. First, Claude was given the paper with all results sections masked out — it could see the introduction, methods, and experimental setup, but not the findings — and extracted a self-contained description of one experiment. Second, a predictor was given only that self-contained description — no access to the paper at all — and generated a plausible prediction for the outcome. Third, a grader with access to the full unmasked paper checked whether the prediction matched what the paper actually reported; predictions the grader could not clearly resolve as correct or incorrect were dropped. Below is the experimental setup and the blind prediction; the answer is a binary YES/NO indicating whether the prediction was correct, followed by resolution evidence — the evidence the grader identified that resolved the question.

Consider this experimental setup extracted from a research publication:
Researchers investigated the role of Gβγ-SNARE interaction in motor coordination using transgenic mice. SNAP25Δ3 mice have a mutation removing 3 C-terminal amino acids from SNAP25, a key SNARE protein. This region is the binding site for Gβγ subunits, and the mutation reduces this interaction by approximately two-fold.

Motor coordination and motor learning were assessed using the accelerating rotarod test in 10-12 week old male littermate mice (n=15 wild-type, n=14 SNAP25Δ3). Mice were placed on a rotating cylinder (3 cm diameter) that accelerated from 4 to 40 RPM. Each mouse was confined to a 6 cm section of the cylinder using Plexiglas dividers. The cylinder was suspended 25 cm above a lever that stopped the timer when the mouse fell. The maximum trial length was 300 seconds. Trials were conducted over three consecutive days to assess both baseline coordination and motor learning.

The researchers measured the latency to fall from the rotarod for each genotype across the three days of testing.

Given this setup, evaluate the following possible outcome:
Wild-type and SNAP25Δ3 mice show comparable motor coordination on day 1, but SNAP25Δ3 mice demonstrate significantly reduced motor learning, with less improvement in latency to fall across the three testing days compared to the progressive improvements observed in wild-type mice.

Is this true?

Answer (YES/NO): YES